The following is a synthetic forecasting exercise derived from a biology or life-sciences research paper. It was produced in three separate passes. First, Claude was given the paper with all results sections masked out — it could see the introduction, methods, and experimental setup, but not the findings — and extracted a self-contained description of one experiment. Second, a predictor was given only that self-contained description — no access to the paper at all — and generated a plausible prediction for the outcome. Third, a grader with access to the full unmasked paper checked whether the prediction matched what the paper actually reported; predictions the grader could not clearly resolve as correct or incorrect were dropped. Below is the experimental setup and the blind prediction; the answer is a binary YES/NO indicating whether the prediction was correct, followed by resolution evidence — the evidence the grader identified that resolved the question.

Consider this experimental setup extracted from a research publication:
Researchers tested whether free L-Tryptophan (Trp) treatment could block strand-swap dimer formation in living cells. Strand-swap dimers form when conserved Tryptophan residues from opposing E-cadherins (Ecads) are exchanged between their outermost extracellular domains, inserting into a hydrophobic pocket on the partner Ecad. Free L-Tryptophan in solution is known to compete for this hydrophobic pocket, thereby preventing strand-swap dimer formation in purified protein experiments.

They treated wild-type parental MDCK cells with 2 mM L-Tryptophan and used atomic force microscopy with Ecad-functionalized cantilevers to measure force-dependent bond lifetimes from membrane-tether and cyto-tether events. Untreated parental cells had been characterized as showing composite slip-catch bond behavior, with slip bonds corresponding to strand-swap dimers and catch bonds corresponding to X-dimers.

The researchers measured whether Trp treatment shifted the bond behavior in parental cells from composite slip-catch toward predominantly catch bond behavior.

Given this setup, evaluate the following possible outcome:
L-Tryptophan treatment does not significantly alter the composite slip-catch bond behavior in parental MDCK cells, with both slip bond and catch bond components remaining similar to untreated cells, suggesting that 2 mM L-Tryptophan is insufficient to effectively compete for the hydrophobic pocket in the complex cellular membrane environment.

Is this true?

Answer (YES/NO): NO